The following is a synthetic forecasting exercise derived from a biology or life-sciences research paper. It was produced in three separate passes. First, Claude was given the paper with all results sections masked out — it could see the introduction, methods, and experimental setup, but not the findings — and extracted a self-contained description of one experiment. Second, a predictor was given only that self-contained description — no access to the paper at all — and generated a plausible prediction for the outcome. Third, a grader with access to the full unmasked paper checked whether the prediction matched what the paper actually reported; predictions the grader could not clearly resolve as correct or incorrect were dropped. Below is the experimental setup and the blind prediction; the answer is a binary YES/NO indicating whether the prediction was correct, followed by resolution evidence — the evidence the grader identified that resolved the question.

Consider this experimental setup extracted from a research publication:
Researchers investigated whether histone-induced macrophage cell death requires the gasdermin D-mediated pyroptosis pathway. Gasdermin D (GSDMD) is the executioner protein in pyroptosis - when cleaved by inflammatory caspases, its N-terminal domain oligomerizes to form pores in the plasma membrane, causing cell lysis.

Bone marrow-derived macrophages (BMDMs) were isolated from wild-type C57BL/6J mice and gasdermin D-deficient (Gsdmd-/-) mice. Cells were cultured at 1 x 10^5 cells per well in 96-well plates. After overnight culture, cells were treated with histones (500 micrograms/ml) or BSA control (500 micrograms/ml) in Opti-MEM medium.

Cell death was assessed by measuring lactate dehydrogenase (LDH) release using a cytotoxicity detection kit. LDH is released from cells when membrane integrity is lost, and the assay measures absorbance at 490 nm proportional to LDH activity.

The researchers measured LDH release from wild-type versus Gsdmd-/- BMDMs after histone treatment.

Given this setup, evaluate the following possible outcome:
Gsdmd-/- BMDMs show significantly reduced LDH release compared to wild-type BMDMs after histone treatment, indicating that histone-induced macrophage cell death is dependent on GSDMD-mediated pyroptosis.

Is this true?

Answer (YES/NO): NO